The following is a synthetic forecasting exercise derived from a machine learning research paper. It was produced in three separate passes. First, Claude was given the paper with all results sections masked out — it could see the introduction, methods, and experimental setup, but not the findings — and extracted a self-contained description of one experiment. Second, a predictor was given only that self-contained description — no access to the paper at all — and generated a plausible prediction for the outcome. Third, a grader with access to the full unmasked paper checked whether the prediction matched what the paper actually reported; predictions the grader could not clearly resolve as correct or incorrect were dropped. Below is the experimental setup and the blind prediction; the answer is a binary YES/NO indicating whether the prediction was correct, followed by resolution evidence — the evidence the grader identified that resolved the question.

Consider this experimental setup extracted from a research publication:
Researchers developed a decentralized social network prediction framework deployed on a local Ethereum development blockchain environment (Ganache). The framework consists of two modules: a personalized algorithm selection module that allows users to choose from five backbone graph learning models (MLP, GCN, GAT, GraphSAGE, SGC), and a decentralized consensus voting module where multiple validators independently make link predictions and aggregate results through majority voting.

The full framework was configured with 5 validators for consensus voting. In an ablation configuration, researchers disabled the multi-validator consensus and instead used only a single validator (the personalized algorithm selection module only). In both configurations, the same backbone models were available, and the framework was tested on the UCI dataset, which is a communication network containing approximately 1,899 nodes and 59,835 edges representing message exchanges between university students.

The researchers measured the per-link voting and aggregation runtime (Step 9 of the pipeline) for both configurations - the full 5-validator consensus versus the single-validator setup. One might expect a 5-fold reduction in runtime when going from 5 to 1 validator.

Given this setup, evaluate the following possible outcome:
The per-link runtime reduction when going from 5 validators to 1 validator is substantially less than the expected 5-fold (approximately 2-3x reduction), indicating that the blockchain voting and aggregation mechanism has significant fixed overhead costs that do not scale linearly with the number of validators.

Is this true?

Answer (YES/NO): NO